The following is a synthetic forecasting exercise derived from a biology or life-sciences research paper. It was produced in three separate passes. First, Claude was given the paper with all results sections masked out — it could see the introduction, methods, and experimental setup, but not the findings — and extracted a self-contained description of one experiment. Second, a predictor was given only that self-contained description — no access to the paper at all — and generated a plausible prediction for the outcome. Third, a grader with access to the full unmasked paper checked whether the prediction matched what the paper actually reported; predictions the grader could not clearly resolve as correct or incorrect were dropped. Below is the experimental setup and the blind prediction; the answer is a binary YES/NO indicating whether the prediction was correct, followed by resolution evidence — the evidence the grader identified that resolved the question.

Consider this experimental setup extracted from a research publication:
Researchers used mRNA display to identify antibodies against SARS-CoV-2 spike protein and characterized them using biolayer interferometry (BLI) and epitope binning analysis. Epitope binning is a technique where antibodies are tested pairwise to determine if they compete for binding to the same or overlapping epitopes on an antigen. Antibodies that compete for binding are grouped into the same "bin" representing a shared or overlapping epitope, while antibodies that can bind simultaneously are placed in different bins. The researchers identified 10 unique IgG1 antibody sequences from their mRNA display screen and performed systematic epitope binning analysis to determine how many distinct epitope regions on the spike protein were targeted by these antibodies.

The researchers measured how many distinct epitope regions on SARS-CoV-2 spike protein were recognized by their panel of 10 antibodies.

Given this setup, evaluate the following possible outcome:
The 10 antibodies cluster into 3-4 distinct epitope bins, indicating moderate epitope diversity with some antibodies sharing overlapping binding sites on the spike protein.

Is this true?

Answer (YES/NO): NO